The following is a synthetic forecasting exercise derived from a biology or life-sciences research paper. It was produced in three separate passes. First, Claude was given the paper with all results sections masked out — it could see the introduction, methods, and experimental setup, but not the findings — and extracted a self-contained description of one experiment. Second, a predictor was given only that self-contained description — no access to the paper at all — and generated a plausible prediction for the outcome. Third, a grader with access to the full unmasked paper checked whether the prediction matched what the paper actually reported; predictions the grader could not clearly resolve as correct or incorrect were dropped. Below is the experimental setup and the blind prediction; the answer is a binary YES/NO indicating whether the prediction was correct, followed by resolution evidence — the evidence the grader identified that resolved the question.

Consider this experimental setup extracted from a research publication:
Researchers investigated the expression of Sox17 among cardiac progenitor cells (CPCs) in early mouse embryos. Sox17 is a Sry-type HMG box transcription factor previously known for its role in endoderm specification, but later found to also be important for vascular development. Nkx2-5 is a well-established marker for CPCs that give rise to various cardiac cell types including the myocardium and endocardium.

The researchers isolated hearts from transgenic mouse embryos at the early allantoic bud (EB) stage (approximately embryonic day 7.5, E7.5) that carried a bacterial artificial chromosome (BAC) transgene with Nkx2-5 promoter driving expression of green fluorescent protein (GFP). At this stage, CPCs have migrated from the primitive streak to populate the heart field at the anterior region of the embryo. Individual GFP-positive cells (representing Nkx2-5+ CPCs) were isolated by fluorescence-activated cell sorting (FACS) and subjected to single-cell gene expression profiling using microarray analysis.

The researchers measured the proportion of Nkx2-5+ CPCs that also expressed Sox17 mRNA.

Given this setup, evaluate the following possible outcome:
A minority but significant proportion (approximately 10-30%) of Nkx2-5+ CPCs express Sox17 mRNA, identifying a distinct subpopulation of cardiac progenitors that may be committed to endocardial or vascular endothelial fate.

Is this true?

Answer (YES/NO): YES